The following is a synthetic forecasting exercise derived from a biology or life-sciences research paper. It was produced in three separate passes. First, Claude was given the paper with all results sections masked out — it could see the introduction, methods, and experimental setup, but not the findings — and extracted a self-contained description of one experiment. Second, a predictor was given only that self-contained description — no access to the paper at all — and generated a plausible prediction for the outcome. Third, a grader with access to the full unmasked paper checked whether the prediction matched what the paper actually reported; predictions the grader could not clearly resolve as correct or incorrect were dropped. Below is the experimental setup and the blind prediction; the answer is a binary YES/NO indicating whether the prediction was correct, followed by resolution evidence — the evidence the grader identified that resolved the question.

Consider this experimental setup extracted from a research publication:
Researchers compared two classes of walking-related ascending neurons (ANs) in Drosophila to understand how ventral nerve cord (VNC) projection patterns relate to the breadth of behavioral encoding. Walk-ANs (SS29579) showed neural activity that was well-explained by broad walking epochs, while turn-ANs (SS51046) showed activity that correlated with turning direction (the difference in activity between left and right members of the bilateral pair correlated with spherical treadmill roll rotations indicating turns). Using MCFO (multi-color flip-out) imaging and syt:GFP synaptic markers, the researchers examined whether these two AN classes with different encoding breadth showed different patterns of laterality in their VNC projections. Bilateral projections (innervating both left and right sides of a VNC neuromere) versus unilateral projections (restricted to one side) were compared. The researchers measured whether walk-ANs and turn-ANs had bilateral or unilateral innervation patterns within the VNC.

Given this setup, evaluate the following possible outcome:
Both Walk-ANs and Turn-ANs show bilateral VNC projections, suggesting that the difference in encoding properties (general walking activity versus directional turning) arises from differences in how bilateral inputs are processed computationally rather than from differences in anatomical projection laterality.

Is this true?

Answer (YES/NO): NO